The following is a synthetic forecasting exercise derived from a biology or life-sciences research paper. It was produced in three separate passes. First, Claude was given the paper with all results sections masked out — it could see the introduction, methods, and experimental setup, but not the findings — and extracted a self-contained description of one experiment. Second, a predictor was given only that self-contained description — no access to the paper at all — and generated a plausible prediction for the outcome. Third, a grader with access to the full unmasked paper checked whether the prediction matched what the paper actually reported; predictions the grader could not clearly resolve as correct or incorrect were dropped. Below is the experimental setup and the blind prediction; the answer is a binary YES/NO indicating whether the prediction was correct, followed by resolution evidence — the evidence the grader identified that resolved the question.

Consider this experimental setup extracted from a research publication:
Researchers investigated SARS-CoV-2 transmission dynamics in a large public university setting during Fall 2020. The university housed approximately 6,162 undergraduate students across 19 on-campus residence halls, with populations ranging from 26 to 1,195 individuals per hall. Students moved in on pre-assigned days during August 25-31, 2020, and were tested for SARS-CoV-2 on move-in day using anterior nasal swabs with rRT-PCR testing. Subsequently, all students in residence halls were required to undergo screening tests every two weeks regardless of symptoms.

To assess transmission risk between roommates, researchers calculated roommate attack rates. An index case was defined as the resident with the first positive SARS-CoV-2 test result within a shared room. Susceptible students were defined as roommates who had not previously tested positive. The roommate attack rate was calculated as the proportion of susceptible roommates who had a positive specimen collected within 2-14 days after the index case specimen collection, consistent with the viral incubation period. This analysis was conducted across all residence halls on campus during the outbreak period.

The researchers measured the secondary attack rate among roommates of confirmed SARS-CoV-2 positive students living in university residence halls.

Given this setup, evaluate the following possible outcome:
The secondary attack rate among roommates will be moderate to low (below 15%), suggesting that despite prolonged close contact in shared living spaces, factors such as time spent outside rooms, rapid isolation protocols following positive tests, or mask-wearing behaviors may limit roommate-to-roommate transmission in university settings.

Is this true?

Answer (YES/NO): NO